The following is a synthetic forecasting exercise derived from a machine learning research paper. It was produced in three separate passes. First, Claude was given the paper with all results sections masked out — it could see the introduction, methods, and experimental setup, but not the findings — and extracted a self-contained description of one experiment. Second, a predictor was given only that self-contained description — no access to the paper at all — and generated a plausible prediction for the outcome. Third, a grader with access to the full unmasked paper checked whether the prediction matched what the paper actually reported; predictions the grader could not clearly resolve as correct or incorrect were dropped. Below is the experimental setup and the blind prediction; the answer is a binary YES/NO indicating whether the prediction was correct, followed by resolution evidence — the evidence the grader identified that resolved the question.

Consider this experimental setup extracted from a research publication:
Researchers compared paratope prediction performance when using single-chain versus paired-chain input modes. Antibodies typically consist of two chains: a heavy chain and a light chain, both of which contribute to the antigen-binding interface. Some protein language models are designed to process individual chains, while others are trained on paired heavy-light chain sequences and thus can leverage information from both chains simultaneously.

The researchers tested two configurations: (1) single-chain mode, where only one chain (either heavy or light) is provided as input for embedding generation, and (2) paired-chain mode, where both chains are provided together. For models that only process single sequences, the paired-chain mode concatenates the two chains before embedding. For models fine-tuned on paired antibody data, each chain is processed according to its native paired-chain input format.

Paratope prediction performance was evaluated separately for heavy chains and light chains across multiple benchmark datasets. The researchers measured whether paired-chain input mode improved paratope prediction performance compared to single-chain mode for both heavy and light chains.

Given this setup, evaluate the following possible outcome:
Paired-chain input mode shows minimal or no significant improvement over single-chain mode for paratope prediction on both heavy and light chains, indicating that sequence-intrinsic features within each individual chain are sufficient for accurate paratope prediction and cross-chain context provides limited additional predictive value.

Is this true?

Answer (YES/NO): YES